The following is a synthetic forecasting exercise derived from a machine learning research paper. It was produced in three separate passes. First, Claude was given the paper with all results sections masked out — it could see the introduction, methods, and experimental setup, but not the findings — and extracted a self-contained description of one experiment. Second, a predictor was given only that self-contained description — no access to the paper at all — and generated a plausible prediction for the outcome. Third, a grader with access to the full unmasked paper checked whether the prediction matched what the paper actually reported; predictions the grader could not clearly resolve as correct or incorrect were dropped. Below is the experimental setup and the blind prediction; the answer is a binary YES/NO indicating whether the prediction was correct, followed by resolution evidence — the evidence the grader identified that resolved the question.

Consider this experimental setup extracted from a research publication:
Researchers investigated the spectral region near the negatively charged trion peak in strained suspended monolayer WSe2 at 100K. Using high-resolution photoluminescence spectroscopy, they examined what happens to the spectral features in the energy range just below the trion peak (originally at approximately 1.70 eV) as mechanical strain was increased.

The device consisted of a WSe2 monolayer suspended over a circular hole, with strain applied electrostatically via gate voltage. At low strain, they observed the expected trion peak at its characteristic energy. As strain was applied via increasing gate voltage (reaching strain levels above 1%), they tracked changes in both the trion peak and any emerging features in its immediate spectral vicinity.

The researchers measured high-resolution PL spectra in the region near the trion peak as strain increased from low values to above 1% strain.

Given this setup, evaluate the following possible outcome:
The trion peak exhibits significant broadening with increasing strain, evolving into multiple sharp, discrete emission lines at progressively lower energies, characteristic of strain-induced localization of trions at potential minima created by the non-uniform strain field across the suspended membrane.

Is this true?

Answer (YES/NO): NO